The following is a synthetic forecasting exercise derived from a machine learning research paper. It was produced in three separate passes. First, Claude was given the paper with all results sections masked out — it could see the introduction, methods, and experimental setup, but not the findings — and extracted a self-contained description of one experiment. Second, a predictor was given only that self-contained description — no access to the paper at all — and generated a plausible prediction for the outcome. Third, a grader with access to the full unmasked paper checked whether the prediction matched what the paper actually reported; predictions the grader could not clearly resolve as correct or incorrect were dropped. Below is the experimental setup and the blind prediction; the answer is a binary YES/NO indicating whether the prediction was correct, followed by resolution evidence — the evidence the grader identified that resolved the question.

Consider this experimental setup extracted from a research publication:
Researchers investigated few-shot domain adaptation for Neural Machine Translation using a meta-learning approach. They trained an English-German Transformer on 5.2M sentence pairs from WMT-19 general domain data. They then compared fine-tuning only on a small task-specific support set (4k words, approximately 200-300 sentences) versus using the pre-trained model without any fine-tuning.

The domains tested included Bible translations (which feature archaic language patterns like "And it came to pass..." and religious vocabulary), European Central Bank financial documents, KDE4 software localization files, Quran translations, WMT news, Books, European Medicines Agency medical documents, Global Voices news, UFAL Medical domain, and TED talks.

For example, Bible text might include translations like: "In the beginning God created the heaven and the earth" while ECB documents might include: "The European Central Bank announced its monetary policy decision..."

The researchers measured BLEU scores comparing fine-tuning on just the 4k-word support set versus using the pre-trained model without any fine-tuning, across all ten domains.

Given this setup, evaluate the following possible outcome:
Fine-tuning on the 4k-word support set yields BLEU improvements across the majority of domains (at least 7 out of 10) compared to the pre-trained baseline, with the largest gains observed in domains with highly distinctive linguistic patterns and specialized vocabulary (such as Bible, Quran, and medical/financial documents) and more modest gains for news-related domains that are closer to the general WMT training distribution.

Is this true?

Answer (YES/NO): NO